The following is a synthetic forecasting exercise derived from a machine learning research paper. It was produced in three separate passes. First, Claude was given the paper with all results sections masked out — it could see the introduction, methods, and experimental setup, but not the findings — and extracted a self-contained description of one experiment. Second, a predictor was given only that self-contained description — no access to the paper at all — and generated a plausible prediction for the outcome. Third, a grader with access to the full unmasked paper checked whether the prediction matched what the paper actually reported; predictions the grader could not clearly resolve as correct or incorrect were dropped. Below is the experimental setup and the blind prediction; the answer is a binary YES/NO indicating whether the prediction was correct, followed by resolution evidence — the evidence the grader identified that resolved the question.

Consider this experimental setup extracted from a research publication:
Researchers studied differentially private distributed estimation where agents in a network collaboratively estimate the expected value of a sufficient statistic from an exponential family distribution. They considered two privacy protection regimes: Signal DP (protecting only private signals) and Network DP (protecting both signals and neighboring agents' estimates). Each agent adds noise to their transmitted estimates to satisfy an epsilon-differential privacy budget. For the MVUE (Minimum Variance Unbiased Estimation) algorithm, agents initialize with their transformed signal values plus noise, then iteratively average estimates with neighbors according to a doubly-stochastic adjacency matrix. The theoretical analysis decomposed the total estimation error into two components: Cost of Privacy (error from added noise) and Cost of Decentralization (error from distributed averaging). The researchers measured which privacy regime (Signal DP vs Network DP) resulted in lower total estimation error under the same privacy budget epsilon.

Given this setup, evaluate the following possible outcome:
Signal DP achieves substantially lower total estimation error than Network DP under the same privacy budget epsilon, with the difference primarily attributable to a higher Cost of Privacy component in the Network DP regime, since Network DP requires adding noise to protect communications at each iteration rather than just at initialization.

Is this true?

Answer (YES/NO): NO